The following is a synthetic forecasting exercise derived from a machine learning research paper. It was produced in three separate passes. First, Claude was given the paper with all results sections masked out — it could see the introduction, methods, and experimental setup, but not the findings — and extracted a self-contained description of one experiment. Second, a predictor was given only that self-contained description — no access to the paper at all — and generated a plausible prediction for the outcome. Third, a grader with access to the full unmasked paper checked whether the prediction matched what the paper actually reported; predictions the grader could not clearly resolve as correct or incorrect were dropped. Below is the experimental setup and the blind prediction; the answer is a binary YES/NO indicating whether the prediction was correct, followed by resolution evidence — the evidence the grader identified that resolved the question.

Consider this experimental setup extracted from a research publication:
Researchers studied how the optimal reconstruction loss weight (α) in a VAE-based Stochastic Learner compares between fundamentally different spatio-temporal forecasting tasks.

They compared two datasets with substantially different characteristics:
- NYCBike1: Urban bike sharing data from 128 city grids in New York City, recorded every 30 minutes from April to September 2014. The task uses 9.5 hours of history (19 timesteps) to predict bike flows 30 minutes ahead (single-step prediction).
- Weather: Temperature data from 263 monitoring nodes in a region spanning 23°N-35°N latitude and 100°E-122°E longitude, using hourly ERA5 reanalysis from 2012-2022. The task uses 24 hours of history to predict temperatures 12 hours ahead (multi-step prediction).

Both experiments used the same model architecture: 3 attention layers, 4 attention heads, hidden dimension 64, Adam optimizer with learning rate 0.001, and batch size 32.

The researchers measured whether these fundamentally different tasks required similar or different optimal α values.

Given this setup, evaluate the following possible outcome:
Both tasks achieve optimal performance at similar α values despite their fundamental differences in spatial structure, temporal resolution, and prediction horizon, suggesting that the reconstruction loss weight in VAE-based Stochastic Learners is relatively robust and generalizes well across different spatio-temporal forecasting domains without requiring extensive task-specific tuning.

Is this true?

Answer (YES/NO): NO